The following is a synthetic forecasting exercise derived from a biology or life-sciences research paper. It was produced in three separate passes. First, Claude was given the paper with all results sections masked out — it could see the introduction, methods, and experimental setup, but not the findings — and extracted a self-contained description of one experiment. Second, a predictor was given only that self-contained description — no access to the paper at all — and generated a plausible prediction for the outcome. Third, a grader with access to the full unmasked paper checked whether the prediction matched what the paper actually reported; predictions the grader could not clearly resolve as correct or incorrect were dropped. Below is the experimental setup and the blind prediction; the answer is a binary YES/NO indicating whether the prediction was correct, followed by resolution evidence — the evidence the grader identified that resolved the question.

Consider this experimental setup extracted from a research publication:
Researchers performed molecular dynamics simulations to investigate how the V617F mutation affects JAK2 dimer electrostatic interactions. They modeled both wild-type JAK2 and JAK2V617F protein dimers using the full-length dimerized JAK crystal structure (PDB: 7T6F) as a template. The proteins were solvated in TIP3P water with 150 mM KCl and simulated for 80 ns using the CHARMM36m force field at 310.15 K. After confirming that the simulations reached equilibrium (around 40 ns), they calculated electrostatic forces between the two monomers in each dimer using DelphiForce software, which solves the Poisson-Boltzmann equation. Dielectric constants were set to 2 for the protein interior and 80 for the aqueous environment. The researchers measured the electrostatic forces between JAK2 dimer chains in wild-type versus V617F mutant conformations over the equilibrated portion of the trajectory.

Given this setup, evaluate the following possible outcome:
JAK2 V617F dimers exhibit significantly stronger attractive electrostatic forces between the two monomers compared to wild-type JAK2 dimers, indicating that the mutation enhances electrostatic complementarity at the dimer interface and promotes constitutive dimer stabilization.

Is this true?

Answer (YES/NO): YES